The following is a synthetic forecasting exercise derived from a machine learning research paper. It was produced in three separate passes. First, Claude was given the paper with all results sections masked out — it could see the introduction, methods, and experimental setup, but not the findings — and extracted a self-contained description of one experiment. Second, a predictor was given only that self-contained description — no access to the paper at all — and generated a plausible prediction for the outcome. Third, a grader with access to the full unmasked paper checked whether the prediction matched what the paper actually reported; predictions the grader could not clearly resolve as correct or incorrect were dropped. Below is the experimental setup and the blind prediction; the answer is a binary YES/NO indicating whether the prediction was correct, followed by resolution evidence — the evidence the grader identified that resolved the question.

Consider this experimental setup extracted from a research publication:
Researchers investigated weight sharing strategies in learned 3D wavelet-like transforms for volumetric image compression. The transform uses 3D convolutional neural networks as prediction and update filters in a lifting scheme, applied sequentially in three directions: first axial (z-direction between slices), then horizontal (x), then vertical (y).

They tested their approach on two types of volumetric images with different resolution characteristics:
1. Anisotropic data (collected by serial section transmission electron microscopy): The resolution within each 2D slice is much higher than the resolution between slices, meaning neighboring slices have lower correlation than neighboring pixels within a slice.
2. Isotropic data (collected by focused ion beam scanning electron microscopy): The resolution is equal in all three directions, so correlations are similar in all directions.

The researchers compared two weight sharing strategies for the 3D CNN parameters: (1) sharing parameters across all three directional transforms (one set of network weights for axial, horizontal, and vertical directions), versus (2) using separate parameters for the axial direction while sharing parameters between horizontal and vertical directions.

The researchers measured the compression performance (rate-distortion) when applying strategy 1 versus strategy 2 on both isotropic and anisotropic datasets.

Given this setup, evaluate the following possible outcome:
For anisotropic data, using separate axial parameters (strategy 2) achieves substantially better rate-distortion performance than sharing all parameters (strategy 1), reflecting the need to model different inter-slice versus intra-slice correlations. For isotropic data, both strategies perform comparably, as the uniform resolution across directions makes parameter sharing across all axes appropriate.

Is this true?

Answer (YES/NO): YES